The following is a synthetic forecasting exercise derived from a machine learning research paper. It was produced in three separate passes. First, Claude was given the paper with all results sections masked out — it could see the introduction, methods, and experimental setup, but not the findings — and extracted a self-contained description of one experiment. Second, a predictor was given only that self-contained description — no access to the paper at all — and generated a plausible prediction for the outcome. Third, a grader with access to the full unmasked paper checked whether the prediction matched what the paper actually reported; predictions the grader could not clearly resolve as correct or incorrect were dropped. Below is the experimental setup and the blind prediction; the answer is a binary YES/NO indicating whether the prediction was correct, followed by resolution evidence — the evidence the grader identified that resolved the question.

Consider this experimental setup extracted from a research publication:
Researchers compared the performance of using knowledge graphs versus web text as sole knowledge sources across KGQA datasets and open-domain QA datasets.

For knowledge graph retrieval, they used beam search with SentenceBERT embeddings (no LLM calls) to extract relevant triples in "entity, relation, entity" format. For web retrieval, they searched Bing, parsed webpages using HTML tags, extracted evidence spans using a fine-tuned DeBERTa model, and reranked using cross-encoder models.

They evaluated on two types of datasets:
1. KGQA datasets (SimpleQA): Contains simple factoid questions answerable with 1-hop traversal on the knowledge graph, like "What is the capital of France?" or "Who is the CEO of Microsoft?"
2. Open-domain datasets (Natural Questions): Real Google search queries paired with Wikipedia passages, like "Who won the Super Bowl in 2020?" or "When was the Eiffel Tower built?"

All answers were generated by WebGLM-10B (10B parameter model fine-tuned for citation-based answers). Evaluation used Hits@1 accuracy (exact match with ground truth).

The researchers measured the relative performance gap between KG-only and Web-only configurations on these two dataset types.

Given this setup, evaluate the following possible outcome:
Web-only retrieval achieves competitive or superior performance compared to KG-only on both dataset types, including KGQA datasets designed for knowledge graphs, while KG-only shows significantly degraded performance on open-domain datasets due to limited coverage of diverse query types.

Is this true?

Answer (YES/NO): NO